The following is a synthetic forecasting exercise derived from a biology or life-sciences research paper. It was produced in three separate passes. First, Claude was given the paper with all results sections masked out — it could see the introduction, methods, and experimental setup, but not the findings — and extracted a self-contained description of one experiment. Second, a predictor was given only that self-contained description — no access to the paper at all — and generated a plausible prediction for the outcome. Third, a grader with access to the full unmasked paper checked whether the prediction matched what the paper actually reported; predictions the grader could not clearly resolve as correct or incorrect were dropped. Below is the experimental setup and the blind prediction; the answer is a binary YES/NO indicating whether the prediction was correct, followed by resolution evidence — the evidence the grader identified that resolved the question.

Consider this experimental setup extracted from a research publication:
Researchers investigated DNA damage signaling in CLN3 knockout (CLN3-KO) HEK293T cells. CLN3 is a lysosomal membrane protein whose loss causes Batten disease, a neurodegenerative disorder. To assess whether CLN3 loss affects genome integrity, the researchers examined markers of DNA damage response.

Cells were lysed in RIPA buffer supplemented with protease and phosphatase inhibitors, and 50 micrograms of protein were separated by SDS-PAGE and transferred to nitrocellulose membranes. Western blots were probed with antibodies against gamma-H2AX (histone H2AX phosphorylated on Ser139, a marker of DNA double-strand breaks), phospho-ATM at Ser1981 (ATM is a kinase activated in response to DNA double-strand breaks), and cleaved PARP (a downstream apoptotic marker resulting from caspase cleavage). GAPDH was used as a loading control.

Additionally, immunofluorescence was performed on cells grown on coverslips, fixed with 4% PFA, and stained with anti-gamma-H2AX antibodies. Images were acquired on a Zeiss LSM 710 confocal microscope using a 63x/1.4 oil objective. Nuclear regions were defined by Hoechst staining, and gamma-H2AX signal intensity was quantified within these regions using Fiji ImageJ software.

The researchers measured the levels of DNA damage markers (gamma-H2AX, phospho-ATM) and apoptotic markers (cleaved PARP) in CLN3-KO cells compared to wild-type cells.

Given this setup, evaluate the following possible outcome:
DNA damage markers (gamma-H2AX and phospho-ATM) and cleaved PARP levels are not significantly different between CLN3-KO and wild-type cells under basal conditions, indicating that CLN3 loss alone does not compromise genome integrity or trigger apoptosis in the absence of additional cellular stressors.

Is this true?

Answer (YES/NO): NO